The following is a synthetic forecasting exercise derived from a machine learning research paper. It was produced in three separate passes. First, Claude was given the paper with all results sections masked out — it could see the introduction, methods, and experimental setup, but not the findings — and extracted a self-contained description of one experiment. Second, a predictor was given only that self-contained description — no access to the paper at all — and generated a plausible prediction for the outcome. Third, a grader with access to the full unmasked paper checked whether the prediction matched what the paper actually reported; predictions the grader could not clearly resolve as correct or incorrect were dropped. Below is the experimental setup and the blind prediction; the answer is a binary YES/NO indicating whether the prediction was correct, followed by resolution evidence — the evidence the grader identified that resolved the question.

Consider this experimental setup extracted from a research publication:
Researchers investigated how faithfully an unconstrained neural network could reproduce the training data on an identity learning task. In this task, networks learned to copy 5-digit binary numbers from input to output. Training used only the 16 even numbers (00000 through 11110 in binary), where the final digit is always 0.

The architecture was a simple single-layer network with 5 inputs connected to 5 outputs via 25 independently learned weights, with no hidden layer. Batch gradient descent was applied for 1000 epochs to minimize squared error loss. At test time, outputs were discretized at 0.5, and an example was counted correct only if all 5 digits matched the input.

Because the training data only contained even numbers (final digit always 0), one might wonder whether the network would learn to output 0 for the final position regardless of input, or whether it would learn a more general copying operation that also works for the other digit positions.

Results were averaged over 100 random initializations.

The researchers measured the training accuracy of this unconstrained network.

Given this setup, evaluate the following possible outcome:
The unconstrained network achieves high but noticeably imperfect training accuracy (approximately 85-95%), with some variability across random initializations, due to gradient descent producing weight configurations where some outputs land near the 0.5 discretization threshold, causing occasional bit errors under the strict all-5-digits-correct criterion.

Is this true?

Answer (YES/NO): NO